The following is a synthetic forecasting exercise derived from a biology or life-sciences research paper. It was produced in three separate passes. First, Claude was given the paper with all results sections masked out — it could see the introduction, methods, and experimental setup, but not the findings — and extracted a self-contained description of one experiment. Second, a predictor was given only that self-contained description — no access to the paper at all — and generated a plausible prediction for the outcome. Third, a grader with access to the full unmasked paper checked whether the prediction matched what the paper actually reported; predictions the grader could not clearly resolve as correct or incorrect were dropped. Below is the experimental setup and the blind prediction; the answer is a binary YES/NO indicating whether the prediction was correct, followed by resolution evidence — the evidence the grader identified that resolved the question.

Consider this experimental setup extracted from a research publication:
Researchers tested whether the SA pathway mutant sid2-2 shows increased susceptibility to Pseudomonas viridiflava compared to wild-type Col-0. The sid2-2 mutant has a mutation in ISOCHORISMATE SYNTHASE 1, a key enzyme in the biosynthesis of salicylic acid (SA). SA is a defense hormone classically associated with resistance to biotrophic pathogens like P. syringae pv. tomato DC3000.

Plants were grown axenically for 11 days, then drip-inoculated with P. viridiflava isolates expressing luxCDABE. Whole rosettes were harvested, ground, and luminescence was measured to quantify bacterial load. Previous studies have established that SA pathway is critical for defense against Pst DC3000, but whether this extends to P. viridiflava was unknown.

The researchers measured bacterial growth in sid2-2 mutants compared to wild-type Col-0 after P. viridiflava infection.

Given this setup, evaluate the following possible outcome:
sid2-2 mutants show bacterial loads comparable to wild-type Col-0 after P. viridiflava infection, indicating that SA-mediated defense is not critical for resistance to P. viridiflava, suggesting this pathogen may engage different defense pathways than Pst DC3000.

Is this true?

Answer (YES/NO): NO